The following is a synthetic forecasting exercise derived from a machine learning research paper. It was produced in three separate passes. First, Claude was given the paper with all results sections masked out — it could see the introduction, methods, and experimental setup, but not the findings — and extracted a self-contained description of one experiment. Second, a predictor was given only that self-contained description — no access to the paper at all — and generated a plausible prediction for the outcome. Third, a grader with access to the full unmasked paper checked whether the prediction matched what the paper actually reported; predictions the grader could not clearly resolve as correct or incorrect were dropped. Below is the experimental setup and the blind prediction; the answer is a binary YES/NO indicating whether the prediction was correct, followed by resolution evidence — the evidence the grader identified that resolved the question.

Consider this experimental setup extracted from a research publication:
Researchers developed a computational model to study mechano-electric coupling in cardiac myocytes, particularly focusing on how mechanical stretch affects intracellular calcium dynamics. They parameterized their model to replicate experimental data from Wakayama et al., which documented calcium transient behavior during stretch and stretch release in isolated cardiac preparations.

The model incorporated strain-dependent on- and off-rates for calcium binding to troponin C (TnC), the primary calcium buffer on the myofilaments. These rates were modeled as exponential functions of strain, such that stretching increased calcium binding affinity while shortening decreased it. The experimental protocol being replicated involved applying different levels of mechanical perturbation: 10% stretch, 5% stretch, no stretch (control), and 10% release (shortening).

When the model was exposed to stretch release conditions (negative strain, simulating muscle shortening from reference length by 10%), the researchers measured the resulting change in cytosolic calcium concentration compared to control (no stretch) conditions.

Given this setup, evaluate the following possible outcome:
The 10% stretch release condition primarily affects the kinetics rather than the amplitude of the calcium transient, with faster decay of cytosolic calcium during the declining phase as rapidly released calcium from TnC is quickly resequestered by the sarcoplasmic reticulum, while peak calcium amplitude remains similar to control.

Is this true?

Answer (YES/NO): NO